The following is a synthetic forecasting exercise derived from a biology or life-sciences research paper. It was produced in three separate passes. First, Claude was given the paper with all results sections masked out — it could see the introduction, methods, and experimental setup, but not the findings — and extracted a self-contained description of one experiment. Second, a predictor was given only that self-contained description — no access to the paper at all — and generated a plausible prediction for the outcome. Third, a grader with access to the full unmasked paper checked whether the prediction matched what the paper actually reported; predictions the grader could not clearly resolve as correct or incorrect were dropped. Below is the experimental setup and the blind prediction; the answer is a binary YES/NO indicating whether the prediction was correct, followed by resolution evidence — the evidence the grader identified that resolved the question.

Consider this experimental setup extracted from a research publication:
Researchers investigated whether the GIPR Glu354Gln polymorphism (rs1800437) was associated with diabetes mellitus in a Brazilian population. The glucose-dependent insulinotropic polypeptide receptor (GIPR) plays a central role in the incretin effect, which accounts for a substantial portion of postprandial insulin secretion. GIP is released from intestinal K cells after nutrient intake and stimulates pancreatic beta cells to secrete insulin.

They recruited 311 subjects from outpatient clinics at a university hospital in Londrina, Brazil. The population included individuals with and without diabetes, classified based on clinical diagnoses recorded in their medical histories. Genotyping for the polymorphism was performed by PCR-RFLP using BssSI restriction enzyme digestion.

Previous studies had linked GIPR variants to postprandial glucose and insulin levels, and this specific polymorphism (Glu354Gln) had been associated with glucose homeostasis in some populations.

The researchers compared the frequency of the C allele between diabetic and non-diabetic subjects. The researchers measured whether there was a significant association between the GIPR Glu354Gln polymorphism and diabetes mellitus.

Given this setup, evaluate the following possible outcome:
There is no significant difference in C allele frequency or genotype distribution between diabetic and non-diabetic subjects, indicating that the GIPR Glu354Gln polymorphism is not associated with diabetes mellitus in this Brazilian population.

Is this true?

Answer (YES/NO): YES